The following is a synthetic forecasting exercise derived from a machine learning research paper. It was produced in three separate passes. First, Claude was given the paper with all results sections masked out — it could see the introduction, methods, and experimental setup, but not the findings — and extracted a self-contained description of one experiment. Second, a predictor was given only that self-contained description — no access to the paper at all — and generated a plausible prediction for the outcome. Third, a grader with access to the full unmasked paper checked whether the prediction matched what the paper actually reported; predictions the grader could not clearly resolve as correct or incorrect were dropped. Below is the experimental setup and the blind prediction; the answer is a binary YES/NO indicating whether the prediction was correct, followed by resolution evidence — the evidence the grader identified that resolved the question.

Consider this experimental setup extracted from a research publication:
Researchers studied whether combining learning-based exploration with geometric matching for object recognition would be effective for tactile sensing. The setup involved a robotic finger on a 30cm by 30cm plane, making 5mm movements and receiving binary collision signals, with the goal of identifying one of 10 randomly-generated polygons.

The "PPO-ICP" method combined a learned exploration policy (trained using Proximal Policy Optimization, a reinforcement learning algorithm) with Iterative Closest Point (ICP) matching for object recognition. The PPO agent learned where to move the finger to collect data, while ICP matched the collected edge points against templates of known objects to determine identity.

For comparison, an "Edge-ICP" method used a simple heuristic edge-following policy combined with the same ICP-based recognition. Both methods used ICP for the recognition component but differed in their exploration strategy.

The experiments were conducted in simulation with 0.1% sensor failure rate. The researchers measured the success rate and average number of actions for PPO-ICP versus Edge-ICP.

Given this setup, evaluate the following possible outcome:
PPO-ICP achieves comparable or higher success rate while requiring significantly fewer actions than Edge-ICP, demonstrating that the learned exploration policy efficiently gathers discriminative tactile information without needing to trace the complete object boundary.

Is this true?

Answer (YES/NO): NO